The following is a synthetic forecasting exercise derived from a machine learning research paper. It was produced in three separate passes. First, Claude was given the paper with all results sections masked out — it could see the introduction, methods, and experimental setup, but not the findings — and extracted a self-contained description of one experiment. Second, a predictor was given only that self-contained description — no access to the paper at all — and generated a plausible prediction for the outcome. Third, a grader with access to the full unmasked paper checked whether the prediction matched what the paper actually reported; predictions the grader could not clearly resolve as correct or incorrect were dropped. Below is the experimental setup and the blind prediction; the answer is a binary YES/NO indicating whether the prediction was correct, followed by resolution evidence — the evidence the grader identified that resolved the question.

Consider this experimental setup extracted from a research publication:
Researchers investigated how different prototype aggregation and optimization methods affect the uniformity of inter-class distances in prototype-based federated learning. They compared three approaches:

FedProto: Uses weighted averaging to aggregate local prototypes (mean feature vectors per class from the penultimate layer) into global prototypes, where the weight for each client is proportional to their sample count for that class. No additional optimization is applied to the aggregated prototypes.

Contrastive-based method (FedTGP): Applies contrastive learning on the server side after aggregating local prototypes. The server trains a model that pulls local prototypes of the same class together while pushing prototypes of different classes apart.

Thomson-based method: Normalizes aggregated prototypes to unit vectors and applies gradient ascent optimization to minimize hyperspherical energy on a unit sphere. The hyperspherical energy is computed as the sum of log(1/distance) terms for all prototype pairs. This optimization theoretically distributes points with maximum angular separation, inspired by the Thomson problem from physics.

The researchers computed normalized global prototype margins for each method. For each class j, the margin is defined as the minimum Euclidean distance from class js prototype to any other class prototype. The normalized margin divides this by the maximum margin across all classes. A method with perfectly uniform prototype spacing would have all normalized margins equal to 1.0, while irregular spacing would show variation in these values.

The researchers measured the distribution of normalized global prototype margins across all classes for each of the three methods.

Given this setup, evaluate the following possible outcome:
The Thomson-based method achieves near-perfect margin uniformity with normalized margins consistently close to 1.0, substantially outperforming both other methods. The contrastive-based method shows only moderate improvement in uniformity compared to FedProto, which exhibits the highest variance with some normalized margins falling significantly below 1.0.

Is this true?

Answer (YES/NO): NO